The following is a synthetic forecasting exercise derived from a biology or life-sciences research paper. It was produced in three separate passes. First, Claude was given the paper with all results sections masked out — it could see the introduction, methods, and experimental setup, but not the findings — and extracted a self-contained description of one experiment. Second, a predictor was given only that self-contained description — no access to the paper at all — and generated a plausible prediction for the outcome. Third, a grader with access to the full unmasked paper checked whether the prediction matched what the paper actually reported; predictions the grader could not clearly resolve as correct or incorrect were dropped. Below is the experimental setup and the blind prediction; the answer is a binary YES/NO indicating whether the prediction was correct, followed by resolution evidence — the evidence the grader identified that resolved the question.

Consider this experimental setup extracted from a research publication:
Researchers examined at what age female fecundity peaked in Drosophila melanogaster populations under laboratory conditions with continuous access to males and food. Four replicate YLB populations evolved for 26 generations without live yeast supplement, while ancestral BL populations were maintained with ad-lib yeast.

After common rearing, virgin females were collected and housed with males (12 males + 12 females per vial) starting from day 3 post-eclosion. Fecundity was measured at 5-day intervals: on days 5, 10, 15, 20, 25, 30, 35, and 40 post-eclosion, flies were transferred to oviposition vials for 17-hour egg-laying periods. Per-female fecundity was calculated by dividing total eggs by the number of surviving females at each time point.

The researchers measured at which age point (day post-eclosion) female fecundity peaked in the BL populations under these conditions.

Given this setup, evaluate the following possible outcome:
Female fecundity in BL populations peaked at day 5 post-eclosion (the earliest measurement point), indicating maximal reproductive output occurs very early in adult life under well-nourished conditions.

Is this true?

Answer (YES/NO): NO